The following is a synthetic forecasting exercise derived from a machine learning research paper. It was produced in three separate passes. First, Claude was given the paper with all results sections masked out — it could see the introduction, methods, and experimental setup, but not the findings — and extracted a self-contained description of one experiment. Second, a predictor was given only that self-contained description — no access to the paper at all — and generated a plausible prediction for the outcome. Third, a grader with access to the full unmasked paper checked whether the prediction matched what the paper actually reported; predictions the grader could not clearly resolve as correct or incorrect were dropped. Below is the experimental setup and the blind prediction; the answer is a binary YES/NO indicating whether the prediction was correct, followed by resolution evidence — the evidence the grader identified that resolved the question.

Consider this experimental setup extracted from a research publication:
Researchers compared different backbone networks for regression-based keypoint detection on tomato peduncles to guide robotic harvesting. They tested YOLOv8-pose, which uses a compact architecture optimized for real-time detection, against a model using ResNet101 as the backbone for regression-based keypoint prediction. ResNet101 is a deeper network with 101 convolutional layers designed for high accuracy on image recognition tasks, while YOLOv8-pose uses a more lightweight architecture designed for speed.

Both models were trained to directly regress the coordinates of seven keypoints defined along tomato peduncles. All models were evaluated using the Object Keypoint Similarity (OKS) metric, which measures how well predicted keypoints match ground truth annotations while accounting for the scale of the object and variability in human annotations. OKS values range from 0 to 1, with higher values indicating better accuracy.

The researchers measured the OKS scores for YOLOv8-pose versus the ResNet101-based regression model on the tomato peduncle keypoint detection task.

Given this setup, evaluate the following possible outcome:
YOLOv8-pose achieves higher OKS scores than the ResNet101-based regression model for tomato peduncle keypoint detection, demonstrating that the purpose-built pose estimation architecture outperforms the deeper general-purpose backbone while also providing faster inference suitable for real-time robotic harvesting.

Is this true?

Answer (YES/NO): NO